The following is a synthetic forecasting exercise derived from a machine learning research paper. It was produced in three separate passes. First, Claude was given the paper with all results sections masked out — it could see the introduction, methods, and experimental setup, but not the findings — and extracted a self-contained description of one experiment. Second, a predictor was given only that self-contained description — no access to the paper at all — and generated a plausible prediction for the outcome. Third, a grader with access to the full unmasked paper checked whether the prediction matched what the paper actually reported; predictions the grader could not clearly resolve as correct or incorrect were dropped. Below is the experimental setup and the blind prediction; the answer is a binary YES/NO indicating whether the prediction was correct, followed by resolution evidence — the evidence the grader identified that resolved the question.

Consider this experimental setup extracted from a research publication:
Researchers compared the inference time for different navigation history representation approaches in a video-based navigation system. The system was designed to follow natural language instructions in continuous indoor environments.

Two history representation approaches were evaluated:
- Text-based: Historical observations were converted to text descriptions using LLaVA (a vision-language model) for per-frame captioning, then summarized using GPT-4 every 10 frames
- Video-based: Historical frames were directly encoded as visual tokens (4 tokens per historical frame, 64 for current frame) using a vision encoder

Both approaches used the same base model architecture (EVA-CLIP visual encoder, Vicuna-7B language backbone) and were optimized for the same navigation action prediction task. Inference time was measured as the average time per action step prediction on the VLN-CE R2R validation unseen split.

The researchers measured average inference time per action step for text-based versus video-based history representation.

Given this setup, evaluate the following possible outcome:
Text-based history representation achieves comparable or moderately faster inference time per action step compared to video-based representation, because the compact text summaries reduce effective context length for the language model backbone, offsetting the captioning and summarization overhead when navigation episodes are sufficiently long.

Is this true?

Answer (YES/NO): NO